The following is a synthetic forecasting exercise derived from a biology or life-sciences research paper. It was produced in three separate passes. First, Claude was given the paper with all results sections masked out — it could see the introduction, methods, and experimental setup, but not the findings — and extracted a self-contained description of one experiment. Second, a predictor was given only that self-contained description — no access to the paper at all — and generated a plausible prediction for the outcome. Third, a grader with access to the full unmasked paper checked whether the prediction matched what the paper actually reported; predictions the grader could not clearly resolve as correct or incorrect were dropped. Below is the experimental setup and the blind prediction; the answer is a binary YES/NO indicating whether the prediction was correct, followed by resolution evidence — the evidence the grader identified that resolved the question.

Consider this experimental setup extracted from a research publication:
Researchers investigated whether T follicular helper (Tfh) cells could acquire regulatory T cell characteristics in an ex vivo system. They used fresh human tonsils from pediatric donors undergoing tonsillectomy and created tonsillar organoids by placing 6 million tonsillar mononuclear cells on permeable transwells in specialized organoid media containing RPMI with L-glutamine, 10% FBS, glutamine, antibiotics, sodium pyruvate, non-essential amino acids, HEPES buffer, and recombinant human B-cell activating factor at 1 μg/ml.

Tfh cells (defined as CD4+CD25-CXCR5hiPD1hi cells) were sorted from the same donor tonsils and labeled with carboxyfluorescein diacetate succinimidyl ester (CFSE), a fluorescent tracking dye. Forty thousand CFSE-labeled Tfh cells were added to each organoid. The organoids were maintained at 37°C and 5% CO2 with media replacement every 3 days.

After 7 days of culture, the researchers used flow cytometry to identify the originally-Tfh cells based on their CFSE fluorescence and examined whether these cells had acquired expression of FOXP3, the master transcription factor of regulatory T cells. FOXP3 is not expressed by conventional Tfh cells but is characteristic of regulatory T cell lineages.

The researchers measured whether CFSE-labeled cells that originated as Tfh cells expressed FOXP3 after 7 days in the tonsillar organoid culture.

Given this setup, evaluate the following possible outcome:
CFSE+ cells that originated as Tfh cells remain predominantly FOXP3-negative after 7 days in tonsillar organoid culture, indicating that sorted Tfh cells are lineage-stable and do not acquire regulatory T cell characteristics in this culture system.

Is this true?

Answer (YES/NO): NO